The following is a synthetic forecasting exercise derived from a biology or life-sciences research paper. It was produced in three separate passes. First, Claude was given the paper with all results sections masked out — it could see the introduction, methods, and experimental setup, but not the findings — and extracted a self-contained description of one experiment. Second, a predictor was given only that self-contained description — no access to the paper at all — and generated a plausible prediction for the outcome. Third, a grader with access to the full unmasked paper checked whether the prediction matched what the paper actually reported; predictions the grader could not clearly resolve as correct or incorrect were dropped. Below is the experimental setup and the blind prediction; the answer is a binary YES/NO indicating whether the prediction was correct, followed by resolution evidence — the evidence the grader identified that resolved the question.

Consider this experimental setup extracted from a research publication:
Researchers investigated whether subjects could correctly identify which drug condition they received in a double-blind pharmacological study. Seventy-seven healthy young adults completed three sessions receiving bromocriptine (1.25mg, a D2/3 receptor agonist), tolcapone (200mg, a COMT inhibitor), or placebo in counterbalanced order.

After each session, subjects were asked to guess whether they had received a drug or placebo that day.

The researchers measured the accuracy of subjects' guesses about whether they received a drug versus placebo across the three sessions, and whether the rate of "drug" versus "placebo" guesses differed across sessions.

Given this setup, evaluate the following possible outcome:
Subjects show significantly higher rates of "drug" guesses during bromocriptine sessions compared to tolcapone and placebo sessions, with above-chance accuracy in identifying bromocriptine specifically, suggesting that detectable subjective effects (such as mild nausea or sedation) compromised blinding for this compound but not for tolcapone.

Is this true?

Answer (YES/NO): NO